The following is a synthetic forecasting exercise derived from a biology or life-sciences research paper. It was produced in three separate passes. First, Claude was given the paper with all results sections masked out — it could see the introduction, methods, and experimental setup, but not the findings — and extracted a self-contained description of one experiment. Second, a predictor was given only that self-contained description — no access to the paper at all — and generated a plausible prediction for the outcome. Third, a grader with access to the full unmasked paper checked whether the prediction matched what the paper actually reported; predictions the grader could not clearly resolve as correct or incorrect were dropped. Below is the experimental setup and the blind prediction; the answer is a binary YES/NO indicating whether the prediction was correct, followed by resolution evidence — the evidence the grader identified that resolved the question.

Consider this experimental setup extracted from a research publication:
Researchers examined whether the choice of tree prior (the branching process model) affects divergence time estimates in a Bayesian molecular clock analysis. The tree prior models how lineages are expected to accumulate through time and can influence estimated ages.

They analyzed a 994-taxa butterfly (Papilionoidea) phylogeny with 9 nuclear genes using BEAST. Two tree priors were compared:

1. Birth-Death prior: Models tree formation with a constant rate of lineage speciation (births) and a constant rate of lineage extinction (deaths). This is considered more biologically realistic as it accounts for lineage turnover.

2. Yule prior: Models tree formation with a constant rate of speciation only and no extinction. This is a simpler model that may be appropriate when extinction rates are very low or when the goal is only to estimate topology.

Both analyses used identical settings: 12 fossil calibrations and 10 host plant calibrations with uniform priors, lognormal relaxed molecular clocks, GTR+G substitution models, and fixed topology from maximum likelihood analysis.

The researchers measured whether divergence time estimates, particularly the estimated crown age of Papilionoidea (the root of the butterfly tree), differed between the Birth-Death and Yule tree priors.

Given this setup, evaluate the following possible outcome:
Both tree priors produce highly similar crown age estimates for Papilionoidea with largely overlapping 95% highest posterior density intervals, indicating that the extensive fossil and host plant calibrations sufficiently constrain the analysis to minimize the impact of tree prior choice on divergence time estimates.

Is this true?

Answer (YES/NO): YES